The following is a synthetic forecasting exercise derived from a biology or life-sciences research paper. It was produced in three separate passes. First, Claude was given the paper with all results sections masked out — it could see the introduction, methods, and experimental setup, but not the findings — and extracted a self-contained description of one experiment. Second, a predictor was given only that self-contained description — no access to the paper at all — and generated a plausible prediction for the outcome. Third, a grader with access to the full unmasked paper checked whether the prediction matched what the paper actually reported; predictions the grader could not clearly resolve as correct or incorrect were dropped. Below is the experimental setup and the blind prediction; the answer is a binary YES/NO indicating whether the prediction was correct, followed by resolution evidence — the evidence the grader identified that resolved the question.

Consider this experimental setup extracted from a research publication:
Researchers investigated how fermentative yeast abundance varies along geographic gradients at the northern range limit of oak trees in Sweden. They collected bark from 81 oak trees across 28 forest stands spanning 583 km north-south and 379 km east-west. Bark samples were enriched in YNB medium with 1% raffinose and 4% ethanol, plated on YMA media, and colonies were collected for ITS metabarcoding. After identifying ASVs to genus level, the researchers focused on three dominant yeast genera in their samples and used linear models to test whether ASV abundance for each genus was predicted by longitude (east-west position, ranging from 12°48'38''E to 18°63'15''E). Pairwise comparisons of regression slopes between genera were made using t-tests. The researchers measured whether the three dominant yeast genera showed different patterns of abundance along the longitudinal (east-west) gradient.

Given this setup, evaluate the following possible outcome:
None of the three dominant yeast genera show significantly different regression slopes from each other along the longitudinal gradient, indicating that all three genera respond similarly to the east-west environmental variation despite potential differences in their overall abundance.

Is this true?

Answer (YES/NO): NO